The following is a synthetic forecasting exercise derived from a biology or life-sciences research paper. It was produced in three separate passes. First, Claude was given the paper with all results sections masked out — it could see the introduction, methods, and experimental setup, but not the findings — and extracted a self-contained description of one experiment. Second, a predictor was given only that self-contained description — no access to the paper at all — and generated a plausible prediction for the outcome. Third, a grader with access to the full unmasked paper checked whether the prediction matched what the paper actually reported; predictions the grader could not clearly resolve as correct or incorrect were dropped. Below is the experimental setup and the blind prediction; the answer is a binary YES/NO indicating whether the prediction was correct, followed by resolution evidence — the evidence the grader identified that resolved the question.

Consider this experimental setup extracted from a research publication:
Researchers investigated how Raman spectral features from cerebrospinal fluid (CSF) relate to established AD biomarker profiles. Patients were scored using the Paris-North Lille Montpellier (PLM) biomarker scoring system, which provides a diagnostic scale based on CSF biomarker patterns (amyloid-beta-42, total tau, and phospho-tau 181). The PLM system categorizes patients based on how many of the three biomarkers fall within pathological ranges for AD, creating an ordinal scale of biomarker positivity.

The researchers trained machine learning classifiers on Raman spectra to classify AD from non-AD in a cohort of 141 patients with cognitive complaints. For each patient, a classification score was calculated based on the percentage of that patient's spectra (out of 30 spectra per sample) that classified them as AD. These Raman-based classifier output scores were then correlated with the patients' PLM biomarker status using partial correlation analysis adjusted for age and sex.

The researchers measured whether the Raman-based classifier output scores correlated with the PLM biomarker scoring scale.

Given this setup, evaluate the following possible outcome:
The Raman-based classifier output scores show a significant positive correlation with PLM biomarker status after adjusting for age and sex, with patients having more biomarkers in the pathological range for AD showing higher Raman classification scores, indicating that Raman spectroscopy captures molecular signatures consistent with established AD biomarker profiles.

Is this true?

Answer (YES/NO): YES